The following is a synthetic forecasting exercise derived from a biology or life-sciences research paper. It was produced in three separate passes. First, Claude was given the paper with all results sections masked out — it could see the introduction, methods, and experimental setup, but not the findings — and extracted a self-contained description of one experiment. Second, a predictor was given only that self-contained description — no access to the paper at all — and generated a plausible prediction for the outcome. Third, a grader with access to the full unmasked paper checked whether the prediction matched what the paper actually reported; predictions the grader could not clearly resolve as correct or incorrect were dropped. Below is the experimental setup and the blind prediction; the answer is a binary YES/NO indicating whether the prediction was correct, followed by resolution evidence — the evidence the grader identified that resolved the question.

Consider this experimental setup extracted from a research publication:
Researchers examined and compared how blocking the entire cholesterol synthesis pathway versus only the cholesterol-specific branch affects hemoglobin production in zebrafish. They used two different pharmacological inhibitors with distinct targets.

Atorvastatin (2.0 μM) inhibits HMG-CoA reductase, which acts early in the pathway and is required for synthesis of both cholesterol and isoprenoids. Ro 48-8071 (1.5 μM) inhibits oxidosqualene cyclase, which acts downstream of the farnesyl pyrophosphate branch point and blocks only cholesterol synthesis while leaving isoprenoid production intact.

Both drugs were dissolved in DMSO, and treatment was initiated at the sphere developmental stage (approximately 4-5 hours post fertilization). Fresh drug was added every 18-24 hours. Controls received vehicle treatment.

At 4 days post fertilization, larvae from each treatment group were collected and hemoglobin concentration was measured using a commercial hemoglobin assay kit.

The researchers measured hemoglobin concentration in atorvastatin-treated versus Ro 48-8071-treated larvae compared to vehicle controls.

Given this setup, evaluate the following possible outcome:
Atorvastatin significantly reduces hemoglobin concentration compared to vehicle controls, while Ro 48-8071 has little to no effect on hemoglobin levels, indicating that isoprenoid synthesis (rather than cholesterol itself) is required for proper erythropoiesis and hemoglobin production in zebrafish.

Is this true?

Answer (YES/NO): NO